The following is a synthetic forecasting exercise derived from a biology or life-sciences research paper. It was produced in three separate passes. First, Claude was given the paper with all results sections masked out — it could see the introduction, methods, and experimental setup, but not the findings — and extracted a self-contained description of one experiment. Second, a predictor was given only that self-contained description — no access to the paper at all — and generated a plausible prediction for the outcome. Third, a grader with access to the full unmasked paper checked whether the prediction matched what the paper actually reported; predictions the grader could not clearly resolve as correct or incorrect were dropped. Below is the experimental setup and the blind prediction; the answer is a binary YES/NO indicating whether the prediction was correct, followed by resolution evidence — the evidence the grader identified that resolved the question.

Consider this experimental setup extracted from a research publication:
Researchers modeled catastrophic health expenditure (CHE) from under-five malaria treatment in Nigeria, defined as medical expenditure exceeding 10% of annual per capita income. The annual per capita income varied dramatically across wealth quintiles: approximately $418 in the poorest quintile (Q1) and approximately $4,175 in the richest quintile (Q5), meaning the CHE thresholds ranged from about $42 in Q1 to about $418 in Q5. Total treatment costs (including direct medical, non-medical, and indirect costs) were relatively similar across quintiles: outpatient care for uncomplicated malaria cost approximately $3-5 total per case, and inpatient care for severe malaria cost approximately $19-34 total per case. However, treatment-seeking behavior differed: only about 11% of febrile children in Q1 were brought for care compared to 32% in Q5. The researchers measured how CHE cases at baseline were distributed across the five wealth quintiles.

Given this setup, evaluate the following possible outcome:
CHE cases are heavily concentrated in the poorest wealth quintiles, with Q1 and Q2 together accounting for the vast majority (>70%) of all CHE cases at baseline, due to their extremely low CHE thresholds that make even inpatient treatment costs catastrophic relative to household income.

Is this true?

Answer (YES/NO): YES